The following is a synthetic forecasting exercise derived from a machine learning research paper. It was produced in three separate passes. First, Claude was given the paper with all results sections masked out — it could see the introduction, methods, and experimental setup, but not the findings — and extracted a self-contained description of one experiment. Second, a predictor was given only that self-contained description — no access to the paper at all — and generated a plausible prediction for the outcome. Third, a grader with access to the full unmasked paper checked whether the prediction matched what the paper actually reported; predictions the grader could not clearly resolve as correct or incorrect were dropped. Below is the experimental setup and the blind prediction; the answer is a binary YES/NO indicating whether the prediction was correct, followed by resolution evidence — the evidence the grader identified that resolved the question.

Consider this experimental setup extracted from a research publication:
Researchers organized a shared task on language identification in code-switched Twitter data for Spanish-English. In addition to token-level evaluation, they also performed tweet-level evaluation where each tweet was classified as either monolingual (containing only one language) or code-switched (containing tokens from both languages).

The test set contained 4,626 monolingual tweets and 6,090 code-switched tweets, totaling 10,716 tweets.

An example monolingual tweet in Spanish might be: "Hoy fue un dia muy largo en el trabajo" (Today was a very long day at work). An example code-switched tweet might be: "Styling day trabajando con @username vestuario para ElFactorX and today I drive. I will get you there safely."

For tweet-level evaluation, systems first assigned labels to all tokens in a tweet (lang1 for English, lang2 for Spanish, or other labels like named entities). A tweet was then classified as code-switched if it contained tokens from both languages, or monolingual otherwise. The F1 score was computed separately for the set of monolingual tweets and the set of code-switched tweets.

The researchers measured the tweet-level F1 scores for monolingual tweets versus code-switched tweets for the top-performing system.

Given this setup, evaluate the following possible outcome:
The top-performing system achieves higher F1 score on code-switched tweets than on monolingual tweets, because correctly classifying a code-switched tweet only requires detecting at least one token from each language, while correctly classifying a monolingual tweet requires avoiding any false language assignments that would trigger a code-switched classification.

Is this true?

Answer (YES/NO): NO